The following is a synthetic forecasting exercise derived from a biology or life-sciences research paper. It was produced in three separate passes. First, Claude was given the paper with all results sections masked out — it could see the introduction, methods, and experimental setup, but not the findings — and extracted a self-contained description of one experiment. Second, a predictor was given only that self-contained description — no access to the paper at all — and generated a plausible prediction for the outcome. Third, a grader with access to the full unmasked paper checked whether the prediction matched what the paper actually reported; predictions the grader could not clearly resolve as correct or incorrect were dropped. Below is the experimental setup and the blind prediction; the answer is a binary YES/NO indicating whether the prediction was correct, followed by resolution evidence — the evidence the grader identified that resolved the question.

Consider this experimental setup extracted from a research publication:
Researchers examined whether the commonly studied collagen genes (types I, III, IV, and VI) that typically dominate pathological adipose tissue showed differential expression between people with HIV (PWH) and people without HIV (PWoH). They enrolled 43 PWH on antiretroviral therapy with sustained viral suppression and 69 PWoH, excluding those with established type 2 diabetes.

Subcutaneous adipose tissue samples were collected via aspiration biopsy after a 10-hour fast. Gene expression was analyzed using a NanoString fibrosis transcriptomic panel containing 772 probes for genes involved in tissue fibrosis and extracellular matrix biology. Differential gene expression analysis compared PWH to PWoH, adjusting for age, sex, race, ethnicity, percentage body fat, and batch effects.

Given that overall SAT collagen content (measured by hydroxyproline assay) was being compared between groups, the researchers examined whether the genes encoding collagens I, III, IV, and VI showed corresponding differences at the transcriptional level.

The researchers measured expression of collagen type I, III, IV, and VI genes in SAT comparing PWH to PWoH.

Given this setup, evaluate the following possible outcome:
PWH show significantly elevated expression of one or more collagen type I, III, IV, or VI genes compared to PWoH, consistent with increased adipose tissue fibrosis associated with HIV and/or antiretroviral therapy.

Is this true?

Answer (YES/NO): NO